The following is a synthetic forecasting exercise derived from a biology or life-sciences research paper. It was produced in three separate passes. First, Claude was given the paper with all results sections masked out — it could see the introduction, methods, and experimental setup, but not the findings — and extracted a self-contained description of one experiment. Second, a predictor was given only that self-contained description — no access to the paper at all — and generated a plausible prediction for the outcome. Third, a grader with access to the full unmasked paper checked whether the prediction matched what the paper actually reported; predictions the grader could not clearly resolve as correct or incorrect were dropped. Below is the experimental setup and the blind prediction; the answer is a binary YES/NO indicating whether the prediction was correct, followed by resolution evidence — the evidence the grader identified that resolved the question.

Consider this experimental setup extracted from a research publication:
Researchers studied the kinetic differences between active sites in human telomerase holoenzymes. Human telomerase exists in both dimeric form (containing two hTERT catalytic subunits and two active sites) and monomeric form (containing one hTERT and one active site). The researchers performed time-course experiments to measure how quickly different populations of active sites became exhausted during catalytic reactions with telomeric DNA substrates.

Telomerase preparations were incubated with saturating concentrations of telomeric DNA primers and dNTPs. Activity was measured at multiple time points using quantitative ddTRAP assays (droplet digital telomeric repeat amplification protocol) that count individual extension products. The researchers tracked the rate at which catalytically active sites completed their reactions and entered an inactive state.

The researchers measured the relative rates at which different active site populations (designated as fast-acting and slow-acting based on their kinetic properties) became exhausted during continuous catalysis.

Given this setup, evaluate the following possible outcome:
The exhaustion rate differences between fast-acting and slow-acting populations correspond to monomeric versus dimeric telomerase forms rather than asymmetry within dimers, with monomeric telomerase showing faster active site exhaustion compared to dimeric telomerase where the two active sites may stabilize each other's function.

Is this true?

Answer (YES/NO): NO